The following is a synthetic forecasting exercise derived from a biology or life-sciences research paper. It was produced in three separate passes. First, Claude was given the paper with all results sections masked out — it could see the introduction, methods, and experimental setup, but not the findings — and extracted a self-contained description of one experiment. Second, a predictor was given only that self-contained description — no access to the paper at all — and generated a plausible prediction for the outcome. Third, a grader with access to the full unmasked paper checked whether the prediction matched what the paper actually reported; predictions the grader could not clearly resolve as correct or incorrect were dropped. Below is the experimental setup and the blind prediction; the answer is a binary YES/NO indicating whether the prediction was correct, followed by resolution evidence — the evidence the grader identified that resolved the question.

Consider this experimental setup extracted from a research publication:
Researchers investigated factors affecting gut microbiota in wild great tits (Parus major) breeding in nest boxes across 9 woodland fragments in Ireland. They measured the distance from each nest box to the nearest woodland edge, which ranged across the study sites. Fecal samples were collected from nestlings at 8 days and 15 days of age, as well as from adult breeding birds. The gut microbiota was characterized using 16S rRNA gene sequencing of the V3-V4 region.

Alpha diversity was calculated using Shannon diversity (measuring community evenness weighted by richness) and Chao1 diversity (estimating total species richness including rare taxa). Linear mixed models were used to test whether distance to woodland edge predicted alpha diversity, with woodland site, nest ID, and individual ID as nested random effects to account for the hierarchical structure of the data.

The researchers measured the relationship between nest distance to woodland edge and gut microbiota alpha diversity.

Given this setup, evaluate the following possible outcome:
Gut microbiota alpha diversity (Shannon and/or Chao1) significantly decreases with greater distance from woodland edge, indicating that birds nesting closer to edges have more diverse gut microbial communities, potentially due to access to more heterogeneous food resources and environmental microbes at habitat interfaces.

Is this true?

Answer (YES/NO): NO